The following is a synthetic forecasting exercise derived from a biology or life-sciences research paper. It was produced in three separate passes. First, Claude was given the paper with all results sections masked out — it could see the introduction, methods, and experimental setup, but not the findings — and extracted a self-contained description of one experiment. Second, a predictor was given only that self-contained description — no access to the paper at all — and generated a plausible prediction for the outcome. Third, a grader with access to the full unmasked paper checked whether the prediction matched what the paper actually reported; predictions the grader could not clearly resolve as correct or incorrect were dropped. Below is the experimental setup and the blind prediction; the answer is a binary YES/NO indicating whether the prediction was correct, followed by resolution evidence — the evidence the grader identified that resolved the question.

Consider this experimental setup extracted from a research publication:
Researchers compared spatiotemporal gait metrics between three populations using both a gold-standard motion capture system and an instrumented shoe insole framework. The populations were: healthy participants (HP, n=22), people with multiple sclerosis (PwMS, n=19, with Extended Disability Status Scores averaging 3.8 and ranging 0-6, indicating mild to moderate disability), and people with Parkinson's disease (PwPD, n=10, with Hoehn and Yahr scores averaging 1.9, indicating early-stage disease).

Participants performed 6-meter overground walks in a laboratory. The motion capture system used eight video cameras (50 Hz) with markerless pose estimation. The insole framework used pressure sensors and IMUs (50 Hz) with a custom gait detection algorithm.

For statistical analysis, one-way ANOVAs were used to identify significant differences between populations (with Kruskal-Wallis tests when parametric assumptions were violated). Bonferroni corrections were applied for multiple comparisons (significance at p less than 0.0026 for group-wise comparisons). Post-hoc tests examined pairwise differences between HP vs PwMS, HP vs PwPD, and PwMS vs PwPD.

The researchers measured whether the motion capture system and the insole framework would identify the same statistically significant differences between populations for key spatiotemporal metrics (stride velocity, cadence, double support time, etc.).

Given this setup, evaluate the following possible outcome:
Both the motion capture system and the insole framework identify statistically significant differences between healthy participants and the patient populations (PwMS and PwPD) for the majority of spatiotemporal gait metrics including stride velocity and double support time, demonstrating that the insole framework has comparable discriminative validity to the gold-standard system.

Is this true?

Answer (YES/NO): YES